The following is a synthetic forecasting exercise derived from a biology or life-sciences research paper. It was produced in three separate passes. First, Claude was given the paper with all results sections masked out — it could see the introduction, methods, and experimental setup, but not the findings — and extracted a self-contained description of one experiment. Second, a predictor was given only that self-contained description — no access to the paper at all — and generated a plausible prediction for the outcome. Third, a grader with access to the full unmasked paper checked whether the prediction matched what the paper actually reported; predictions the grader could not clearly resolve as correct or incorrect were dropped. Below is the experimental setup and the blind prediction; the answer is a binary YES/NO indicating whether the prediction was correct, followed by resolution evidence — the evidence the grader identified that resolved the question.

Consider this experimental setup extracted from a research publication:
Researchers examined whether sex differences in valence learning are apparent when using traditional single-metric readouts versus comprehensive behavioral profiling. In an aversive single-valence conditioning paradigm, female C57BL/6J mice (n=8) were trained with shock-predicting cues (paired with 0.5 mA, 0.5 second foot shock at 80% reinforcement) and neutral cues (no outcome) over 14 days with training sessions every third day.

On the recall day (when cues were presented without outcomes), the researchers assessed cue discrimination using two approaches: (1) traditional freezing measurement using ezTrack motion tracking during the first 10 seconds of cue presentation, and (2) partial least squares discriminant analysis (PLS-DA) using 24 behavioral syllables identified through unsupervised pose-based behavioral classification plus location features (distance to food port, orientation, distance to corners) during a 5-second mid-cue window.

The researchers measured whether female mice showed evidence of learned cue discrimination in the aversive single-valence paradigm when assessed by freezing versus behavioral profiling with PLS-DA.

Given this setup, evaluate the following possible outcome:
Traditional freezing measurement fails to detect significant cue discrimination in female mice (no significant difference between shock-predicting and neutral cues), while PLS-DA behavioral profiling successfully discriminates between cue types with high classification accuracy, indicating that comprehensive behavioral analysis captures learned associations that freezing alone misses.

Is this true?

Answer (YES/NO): NO